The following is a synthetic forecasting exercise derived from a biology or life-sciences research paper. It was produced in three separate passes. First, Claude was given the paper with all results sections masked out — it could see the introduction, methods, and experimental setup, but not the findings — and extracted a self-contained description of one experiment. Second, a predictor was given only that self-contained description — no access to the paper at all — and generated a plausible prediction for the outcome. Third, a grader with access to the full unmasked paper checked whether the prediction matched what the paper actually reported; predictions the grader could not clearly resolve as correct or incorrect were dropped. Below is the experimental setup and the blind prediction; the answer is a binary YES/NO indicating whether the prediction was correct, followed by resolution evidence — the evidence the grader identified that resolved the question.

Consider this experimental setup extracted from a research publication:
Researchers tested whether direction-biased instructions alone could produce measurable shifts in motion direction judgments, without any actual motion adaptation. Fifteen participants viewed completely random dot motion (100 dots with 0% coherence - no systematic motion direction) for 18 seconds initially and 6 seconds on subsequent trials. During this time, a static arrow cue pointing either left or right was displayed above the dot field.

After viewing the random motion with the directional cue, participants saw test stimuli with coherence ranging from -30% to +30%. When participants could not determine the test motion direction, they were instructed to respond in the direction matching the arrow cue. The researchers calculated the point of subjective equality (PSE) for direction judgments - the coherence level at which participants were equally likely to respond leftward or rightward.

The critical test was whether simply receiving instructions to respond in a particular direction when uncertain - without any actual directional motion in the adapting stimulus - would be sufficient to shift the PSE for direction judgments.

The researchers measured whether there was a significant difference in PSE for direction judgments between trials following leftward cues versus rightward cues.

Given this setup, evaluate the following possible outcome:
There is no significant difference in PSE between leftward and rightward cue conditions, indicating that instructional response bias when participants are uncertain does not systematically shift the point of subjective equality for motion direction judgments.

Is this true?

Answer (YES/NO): NO